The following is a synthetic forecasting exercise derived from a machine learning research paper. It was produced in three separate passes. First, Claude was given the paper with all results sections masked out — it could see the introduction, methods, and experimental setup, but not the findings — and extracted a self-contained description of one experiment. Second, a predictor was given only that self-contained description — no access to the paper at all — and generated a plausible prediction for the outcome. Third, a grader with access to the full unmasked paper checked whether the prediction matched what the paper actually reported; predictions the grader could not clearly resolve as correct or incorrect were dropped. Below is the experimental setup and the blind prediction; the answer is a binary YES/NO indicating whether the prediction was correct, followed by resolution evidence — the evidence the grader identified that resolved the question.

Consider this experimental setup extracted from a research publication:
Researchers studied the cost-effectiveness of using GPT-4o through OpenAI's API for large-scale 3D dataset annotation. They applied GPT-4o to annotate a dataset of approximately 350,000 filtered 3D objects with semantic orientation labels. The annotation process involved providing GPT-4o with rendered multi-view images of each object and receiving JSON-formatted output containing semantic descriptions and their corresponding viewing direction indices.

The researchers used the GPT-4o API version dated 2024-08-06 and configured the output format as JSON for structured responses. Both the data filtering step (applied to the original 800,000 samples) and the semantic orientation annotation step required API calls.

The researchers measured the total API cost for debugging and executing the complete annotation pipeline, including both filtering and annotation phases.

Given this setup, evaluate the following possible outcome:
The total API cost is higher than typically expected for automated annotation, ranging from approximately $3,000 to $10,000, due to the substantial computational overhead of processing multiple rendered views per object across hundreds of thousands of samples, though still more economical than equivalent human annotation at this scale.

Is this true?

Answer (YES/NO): YES